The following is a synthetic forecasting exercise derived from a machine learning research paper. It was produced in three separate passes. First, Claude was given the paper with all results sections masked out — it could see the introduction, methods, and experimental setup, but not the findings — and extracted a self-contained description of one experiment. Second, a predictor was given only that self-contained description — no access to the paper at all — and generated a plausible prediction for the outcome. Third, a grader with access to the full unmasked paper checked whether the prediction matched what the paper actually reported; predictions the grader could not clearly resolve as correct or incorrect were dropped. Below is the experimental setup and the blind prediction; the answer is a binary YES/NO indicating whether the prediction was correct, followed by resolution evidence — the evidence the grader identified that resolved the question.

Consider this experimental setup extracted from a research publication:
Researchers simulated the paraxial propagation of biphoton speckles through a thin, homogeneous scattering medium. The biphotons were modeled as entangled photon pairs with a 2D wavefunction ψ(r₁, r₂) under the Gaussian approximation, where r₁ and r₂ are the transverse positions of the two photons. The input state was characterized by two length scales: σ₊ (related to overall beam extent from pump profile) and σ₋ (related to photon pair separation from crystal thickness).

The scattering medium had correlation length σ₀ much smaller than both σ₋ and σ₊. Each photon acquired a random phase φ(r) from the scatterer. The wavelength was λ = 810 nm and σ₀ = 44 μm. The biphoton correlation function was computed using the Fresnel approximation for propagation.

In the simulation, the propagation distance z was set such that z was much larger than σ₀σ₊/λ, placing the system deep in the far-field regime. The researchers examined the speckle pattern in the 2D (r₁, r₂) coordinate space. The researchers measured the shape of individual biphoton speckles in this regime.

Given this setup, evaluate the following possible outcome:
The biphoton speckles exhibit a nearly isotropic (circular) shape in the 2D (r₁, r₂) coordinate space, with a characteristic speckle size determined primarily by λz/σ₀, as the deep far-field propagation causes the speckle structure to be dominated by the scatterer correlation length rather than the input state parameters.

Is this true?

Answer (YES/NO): NO